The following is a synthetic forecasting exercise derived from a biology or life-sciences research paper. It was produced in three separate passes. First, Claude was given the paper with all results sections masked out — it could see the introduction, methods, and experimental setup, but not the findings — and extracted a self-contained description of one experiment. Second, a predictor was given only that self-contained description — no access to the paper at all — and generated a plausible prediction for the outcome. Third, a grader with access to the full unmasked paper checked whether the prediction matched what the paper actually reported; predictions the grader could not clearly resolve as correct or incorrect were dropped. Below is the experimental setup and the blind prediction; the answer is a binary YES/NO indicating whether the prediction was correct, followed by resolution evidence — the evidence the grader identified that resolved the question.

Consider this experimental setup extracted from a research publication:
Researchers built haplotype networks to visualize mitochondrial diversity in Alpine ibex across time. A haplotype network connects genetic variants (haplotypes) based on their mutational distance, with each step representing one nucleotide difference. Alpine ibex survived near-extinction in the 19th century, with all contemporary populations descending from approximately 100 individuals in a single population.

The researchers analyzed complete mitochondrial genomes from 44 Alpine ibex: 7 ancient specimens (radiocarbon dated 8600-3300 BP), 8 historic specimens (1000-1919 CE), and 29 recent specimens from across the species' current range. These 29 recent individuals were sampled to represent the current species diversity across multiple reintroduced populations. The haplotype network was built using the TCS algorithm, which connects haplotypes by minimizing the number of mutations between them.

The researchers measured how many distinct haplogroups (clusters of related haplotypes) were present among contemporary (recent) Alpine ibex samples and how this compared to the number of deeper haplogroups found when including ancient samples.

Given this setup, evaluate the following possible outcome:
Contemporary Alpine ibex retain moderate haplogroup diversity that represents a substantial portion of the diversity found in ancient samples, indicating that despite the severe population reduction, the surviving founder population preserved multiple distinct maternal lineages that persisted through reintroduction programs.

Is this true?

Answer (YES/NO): NO